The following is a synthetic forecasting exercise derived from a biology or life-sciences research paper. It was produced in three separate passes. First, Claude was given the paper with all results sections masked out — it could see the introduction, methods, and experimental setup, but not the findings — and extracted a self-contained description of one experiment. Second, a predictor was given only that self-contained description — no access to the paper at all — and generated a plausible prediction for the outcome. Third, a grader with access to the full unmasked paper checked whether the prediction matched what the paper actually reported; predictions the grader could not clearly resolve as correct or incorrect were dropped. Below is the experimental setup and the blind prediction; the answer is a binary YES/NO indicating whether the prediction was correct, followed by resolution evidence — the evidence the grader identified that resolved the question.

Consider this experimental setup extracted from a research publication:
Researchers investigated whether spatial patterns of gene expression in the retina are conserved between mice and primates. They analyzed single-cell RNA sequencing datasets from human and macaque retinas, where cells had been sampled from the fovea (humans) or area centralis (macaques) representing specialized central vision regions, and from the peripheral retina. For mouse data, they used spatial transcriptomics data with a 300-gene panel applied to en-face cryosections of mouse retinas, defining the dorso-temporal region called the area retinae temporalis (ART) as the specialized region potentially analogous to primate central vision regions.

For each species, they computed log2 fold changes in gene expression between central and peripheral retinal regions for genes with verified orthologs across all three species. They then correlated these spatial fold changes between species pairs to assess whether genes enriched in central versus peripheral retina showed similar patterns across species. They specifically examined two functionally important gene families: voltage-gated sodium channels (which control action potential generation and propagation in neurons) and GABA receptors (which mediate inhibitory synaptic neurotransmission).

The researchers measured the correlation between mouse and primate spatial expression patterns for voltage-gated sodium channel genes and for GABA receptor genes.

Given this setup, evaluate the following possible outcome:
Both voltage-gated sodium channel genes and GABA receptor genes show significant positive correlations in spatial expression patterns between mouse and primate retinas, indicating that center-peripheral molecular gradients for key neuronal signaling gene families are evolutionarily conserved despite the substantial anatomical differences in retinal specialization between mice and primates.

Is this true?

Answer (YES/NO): NO